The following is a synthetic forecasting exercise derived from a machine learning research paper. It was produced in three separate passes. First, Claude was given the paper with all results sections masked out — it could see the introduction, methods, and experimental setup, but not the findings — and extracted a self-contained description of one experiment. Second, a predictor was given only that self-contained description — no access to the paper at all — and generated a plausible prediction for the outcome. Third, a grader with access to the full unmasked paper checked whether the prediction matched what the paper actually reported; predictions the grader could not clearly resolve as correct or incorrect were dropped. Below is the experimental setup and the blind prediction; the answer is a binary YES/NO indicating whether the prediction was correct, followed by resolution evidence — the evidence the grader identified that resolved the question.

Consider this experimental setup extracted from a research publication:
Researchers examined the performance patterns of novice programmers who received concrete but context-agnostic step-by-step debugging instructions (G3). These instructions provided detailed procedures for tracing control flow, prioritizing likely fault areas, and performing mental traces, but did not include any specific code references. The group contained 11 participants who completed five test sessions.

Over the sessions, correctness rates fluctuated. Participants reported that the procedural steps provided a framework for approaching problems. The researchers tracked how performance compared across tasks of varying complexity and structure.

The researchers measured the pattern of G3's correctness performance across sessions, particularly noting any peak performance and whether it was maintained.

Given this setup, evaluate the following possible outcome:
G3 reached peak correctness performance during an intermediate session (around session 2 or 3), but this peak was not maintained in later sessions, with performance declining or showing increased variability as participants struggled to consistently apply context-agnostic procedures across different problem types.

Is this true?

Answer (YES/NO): YES